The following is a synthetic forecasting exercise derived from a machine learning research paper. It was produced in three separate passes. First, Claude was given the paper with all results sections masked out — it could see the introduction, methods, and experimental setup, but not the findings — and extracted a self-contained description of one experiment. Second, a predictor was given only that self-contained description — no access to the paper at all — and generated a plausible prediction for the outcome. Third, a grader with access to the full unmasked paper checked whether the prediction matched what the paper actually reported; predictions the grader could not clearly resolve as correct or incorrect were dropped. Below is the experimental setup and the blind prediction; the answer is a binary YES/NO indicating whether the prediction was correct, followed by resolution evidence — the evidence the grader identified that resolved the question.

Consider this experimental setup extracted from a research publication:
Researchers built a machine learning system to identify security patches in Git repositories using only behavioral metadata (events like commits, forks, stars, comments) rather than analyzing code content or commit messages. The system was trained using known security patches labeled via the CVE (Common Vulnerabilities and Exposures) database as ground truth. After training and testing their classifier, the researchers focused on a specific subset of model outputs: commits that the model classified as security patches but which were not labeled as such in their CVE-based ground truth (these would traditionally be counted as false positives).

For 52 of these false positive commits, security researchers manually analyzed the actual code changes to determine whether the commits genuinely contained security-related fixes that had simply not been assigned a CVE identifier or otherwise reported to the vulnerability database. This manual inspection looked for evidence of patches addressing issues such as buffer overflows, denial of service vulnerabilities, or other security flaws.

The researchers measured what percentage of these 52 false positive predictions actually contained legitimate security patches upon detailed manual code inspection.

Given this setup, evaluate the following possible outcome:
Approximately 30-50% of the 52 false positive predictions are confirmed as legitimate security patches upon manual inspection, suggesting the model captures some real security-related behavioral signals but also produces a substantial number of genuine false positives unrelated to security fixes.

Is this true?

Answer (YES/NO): YES